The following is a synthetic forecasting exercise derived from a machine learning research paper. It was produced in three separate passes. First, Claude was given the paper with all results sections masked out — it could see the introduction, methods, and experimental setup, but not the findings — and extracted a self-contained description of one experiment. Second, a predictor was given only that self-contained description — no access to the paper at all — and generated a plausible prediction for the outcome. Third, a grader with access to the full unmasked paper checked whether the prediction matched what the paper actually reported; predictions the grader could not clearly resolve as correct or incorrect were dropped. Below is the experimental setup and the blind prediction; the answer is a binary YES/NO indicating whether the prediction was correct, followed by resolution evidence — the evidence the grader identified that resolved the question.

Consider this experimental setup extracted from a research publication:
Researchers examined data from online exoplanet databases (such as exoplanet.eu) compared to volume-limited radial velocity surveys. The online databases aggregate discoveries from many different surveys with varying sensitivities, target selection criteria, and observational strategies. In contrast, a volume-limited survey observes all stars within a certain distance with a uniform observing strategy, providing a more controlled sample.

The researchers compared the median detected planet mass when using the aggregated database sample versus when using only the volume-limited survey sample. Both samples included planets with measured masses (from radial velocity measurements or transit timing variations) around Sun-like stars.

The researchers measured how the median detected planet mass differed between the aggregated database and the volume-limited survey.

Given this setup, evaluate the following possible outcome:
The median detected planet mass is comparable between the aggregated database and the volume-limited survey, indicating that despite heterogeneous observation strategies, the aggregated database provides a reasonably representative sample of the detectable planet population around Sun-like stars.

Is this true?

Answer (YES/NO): NO